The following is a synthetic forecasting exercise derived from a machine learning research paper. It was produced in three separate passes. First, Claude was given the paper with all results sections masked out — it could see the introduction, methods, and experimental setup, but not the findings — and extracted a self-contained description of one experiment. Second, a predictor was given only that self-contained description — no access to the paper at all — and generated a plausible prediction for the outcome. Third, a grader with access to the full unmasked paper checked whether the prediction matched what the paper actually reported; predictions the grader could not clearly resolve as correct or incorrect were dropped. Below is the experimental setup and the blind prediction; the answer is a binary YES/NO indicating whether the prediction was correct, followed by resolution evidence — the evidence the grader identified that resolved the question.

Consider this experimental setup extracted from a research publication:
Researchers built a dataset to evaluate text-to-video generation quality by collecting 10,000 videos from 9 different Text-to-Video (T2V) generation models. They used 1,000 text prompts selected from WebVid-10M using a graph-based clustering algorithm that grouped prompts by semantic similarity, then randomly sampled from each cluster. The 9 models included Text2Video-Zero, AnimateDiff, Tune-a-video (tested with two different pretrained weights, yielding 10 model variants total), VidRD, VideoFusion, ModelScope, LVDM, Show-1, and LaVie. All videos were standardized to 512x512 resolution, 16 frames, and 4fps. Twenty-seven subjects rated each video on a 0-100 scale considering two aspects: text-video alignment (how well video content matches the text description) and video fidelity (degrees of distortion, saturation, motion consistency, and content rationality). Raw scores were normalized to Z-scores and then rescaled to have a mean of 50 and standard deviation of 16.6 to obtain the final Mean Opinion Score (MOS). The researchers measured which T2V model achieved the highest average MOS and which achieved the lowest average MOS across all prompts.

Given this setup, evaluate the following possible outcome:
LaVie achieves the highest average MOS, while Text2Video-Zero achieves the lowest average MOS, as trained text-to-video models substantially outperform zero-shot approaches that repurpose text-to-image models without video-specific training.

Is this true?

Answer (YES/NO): NO